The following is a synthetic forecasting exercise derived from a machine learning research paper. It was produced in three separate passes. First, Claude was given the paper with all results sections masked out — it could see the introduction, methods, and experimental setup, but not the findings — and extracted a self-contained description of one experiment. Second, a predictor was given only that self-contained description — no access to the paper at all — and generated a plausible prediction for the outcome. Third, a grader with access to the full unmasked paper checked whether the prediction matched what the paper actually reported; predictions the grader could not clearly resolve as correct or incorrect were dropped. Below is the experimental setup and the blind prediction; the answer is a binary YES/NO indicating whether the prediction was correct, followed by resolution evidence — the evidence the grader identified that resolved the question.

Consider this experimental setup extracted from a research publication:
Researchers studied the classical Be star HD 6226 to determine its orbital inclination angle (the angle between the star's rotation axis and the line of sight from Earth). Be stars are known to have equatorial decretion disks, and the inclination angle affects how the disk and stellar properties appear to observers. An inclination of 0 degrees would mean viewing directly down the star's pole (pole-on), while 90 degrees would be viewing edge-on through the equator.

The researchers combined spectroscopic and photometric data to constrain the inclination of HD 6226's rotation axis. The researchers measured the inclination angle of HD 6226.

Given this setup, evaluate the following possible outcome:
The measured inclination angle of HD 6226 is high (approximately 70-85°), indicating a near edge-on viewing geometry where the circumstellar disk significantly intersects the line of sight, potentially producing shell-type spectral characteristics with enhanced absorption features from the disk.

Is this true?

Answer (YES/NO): NO